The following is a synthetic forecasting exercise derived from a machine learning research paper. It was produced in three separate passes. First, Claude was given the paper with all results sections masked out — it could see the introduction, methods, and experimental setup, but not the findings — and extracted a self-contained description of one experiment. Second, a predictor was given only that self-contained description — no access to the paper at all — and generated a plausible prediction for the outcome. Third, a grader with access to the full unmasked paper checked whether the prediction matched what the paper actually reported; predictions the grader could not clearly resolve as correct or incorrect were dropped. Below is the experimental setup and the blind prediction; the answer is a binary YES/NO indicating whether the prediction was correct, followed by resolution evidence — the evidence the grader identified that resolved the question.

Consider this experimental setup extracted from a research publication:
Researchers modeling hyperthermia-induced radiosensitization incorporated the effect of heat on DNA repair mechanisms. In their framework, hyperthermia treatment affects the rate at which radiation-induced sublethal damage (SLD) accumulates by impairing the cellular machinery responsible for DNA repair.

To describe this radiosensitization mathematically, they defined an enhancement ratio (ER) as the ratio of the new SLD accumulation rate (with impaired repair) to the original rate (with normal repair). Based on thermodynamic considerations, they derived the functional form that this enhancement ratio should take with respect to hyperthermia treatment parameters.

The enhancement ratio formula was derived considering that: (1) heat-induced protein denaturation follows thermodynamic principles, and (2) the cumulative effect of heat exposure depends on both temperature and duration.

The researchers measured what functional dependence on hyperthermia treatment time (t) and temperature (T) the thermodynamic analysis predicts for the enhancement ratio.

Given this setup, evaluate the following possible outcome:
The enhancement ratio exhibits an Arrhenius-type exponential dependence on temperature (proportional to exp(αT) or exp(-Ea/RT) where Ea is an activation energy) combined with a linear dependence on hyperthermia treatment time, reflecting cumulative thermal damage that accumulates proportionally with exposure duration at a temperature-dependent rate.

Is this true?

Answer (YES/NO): YES